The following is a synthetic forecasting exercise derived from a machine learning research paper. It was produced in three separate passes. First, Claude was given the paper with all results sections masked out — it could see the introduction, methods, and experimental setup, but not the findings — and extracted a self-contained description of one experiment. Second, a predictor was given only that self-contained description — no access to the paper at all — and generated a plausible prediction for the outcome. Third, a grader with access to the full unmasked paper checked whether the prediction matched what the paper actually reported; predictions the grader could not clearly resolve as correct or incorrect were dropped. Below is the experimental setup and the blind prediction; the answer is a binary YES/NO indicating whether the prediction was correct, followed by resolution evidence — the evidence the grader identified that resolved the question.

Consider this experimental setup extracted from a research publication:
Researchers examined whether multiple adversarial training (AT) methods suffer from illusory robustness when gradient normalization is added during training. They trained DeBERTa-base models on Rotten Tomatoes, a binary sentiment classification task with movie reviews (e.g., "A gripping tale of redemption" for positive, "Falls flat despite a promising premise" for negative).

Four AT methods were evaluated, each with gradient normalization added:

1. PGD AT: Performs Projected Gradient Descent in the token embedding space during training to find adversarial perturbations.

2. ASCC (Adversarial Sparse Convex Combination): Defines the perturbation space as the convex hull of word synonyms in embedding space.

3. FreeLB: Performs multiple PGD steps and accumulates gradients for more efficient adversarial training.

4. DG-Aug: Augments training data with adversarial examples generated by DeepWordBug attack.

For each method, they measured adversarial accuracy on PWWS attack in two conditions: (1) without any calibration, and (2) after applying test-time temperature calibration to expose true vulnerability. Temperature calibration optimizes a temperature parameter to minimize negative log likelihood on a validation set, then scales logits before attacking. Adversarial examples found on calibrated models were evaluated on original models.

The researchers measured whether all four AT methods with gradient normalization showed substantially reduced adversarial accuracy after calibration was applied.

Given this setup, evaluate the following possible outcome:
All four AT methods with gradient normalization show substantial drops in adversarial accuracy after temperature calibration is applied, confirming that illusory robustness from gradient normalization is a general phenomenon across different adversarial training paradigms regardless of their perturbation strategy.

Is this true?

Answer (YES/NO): YES